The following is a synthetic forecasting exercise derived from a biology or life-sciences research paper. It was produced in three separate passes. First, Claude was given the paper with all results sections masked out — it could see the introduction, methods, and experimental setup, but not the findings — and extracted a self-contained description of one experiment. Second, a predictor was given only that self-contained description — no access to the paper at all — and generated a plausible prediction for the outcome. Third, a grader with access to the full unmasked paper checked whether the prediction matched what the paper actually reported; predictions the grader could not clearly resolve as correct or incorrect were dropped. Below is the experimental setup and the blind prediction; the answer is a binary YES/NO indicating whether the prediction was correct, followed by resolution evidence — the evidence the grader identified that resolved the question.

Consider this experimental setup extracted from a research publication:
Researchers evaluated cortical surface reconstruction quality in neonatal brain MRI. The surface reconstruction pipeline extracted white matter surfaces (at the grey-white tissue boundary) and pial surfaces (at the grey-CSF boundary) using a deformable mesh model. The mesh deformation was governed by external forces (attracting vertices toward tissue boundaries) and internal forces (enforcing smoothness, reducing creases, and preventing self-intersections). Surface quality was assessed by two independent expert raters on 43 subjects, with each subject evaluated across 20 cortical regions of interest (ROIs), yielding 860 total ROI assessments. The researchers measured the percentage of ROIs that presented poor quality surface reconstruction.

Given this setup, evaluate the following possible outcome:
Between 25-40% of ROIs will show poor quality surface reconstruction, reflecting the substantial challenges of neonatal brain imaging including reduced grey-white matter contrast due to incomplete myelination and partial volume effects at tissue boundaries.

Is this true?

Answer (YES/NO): NO